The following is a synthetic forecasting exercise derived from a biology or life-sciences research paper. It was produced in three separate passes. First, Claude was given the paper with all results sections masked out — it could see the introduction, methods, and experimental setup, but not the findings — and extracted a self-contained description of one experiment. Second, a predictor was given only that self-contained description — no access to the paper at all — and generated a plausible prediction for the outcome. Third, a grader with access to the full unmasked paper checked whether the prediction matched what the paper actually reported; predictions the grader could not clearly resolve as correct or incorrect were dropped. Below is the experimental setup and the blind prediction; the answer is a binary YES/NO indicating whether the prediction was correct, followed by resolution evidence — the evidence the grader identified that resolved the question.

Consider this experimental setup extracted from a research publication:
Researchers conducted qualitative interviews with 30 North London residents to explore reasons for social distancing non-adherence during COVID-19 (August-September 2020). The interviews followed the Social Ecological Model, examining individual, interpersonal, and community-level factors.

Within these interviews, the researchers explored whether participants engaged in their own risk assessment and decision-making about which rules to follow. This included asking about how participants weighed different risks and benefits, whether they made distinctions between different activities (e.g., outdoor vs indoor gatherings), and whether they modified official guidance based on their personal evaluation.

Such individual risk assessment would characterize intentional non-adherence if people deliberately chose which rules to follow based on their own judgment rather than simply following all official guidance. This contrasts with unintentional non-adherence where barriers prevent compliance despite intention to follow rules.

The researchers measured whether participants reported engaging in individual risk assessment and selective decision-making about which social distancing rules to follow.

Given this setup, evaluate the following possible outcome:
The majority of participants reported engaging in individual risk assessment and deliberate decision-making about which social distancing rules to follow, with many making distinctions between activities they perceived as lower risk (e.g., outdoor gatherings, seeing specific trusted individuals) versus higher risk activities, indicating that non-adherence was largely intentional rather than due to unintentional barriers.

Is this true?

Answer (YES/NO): NO